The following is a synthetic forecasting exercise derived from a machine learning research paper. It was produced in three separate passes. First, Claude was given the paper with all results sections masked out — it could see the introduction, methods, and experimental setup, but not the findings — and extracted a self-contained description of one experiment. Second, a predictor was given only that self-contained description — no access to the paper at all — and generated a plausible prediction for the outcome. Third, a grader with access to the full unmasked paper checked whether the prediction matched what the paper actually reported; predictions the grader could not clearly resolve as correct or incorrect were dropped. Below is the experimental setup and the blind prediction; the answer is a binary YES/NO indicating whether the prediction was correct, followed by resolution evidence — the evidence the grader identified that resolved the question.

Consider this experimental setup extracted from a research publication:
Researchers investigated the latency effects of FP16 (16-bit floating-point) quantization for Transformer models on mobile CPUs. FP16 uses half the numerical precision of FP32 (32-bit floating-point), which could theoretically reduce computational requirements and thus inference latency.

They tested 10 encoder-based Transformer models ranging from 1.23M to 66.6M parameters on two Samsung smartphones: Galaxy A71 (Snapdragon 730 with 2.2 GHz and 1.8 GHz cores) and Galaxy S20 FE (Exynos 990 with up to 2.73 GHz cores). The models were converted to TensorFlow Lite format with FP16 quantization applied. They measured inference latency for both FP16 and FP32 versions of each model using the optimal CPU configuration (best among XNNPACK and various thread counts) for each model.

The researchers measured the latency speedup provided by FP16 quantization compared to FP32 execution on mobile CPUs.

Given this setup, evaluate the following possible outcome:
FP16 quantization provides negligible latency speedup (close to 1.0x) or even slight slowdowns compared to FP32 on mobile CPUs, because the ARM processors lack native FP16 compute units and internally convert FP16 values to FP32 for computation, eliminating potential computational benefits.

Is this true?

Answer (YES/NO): YES